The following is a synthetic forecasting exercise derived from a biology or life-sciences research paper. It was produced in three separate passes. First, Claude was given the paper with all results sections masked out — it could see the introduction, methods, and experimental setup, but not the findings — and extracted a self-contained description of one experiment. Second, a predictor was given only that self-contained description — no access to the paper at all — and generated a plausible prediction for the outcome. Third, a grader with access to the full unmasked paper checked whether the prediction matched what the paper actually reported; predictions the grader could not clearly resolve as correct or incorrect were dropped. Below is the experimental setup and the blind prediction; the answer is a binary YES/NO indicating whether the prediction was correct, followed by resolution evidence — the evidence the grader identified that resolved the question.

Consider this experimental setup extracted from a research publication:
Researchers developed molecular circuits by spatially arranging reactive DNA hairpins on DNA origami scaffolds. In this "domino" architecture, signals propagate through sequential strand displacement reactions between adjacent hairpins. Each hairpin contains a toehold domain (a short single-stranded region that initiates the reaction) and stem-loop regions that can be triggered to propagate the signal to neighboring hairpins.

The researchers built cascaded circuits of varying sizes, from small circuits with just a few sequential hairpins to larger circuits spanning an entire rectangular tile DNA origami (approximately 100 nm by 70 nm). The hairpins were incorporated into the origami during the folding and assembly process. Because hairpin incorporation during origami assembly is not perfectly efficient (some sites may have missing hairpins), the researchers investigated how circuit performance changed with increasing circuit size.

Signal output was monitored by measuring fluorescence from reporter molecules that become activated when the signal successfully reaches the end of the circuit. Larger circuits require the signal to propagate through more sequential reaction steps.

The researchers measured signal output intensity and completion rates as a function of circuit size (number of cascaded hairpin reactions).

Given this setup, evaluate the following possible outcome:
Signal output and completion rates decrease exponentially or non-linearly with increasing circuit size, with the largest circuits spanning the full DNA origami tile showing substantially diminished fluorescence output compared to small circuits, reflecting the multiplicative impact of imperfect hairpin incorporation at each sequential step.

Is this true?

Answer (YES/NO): YES